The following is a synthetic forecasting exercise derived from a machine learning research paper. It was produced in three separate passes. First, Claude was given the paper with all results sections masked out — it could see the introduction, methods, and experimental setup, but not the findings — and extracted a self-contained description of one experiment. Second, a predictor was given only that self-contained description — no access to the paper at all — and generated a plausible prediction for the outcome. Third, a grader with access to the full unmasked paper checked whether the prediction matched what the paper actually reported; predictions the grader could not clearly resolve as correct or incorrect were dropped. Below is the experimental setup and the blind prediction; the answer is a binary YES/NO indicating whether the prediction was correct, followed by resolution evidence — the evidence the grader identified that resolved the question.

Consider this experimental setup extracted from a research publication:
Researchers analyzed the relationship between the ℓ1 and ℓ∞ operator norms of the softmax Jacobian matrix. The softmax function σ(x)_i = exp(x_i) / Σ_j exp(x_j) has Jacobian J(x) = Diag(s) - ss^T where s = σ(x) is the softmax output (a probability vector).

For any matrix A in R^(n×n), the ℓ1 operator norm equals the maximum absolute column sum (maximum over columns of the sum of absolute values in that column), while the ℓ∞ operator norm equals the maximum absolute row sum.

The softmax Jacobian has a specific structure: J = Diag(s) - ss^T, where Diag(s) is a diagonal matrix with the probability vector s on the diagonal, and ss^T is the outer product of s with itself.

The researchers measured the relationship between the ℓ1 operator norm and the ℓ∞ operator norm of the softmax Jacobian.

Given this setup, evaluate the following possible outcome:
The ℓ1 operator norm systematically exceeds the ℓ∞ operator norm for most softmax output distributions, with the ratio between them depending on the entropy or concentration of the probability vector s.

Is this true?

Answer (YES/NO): NO